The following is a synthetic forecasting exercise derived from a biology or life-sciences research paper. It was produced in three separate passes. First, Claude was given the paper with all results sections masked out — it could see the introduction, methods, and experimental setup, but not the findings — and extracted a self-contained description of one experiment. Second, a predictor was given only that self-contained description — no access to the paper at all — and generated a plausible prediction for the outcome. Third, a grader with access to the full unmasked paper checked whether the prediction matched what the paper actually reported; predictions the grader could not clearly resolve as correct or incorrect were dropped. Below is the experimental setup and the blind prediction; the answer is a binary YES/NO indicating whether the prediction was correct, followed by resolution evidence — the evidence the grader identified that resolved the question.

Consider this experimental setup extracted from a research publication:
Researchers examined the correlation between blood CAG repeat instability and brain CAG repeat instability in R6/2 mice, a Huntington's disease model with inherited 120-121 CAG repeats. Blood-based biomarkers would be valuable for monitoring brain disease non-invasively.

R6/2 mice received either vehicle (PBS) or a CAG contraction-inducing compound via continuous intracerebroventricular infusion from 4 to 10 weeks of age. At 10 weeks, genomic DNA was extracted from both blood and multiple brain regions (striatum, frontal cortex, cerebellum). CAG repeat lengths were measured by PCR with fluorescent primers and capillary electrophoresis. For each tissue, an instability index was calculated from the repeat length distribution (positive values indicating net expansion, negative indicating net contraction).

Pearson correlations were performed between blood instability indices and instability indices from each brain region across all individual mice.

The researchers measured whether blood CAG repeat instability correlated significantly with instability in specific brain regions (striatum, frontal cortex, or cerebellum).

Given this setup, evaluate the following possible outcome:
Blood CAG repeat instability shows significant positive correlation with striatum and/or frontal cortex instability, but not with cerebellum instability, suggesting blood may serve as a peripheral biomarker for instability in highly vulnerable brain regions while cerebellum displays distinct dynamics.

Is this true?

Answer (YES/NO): NO